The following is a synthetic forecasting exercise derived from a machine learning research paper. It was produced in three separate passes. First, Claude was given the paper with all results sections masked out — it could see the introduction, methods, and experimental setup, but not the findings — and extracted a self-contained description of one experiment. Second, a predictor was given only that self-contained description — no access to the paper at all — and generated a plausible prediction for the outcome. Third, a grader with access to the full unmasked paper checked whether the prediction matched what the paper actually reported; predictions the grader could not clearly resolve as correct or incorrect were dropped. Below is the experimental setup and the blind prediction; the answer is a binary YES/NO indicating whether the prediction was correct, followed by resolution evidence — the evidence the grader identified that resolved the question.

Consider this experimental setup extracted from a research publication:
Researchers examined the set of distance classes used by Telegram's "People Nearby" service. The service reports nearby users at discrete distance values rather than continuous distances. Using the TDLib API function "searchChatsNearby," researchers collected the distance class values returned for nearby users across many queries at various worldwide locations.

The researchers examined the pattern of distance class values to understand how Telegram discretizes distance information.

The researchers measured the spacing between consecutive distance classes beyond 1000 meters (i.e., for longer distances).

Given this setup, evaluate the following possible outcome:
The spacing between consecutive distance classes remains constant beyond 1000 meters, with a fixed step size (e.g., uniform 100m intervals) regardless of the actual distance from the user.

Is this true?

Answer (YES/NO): NO